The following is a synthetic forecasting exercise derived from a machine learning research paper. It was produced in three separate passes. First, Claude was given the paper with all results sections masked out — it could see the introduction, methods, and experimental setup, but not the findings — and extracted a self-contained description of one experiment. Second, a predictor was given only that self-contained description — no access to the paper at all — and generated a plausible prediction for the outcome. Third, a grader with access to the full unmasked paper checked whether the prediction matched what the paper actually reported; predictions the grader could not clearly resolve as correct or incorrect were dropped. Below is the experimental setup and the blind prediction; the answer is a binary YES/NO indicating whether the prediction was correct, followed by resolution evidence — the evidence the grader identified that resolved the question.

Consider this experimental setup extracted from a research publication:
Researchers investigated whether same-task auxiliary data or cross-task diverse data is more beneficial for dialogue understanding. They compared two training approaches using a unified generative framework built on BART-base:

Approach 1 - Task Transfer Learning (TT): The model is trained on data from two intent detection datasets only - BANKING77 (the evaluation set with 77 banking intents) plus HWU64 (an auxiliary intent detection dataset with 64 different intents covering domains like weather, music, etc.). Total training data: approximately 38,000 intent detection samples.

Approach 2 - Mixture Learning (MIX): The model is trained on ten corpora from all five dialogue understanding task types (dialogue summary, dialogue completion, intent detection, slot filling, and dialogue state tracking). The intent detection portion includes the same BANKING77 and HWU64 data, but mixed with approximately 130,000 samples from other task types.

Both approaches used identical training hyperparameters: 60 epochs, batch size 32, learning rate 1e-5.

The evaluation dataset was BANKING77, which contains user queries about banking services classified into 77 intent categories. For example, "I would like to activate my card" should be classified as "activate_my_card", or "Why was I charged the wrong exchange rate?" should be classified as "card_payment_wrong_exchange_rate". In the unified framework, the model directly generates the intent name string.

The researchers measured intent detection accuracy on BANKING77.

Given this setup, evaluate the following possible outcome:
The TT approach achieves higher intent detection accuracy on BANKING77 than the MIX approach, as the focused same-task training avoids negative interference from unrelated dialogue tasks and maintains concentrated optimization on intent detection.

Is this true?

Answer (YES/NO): YES